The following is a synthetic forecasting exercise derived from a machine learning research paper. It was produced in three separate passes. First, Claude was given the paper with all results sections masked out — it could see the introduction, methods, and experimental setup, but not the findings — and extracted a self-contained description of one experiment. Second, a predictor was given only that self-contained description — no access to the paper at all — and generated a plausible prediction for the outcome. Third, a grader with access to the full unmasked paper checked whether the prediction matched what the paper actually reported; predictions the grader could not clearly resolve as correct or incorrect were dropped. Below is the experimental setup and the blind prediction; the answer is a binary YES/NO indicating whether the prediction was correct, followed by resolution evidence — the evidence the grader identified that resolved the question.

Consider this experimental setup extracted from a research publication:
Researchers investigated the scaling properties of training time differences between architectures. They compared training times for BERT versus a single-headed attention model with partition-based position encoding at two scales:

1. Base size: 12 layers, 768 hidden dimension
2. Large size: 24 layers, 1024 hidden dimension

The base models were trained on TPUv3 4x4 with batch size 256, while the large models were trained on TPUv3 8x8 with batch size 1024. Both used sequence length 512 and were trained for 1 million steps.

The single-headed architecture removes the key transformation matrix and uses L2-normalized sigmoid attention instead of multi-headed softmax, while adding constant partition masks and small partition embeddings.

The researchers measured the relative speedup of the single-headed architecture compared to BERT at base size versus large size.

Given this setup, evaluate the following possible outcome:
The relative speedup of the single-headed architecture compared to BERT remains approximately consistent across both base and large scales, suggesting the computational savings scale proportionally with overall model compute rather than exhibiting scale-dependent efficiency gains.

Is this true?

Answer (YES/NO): YES